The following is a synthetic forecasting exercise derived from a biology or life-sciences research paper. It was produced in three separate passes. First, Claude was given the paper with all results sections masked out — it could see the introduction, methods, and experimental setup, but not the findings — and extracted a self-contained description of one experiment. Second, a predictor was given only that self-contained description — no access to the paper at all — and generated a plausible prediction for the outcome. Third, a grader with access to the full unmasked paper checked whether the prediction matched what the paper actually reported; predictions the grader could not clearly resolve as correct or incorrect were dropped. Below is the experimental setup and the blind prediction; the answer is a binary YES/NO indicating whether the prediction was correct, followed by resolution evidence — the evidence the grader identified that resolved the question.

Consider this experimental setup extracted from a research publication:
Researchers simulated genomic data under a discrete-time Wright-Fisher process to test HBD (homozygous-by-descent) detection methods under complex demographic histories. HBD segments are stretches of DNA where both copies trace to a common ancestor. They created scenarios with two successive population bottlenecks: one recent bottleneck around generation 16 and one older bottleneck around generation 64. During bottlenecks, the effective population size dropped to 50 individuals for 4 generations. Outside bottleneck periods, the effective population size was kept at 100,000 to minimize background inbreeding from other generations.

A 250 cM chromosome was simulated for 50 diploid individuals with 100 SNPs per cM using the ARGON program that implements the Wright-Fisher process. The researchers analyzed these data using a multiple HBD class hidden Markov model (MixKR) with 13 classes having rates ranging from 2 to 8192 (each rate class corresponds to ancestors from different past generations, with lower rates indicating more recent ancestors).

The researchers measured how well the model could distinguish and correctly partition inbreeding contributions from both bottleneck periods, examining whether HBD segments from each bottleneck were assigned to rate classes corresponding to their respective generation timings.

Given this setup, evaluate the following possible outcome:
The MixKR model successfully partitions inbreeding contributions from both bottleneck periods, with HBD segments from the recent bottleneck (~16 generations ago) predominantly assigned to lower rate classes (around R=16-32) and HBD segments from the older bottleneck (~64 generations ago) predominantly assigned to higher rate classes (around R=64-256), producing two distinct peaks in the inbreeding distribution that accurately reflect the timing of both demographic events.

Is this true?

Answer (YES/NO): NO